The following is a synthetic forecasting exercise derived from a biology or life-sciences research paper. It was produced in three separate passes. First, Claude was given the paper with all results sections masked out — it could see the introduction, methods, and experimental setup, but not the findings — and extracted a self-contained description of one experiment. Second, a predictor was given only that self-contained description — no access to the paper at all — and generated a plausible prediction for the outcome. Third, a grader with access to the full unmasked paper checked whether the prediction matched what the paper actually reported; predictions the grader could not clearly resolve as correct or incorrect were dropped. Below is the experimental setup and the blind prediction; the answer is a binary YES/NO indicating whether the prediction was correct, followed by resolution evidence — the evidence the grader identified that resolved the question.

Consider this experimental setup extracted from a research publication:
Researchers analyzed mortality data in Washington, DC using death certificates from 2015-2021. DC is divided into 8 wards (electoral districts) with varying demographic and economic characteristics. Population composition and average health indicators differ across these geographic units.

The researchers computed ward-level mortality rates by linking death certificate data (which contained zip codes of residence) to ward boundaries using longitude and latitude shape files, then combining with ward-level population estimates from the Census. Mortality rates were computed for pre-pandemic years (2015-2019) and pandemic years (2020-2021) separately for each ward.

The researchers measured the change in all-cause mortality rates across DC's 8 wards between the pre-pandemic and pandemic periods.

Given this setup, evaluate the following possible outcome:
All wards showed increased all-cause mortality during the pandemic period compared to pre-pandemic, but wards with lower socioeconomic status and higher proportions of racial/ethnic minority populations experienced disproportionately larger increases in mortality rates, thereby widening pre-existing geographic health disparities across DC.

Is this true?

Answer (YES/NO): YES